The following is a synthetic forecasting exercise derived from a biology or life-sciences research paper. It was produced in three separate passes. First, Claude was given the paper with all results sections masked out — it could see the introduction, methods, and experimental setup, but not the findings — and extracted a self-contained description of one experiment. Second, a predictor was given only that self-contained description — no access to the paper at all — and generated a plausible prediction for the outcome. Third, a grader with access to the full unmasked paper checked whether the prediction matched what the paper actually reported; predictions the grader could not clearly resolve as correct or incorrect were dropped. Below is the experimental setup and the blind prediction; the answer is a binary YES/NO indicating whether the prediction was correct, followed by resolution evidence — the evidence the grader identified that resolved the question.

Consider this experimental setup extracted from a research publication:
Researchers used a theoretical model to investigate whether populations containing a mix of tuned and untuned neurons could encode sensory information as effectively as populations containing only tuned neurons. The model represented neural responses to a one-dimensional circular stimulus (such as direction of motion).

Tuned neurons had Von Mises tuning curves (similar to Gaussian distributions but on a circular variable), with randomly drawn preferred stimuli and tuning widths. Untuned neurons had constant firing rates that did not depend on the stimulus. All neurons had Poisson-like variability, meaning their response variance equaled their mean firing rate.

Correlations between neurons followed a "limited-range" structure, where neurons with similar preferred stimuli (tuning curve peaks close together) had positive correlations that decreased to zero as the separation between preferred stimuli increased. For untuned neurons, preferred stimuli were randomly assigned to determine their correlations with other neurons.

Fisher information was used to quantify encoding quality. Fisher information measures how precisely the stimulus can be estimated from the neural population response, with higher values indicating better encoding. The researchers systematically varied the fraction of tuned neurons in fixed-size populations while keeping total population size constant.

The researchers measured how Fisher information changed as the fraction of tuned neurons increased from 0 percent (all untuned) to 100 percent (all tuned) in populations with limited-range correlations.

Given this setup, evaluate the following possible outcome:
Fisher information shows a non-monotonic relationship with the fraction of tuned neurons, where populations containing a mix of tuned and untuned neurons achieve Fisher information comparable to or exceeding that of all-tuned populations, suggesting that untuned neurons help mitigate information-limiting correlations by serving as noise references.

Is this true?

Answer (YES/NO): YES